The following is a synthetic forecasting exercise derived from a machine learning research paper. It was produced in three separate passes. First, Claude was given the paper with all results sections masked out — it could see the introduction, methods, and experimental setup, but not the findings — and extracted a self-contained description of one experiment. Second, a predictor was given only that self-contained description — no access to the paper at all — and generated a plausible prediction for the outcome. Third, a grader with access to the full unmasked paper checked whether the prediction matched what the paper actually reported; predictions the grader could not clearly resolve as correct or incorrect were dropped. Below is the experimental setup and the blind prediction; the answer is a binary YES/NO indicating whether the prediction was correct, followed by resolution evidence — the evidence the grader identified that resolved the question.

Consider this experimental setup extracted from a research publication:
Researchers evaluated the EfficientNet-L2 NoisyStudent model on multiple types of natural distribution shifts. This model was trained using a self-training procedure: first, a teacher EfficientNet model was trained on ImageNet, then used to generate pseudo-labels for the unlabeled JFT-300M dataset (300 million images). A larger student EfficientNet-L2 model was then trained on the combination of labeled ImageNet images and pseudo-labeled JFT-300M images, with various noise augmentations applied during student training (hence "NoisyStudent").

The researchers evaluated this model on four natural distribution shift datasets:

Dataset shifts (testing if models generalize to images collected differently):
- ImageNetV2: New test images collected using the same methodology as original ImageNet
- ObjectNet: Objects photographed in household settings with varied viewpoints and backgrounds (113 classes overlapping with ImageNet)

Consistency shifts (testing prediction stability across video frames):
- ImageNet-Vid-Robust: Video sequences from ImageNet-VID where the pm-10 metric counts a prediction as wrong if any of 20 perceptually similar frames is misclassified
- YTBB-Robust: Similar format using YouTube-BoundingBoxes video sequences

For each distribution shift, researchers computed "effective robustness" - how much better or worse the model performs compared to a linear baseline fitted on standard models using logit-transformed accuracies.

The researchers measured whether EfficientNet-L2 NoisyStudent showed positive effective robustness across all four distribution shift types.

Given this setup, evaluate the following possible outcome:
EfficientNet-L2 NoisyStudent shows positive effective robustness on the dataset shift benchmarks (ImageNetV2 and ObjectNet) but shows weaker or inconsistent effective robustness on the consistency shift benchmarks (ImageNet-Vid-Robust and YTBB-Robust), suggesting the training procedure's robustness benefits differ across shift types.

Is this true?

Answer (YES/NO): NO